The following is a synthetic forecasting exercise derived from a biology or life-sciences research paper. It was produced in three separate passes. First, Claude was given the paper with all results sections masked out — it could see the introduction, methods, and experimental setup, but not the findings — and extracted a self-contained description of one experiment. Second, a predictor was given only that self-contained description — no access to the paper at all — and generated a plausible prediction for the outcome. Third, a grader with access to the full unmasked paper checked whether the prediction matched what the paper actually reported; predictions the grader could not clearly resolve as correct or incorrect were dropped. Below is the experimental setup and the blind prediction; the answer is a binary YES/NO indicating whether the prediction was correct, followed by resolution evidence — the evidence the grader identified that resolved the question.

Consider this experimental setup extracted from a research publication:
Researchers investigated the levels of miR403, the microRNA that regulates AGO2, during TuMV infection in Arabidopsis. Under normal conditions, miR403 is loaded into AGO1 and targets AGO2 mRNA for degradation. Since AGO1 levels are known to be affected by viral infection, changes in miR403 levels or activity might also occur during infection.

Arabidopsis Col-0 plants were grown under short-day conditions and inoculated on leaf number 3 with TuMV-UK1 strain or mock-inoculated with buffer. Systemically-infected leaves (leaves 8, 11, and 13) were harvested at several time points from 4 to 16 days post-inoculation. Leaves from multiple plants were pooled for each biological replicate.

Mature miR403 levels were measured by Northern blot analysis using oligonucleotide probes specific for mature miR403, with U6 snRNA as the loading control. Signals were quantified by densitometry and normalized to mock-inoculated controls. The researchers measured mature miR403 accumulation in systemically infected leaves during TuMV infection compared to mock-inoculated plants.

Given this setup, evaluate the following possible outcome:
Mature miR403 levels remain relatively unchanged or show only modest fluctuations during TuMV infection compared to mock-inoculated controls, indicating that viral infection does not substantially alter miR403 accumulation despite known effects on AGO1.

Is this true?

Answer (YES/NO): NO